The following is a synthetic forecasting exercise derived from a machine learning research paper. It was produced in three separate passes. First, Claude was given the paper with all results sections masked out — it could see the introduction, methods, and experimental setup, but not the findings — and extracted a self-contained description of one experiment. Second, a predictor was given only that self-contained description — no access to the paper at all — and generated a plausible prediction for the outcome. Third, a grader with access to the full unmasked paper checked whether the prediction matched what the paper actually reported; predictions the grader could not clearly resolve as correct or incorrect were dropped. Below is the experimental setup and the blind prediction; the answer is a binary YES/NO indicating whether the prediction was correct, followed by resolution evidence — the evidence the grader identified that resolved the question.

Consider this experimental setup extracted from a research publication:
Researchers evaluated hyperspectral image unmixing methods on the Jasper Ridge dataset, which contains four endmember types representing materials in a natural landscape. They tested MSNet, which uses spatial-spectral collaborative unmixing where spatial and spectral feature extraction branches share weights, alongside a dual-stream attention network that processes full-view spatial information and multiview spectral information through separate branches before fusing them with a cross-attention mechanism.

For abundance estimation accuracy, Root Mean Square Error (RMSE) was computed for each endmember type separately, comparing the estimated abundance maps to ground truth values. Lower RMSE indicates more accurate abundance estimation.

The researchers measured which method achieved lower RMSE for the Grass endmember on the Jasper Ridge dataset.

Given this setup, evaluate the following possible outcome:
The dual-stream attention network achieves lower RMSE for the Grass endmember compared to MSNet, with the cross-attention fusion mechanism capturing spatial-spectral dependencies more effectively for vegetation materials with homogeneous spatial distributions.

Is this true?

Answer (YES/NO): NO